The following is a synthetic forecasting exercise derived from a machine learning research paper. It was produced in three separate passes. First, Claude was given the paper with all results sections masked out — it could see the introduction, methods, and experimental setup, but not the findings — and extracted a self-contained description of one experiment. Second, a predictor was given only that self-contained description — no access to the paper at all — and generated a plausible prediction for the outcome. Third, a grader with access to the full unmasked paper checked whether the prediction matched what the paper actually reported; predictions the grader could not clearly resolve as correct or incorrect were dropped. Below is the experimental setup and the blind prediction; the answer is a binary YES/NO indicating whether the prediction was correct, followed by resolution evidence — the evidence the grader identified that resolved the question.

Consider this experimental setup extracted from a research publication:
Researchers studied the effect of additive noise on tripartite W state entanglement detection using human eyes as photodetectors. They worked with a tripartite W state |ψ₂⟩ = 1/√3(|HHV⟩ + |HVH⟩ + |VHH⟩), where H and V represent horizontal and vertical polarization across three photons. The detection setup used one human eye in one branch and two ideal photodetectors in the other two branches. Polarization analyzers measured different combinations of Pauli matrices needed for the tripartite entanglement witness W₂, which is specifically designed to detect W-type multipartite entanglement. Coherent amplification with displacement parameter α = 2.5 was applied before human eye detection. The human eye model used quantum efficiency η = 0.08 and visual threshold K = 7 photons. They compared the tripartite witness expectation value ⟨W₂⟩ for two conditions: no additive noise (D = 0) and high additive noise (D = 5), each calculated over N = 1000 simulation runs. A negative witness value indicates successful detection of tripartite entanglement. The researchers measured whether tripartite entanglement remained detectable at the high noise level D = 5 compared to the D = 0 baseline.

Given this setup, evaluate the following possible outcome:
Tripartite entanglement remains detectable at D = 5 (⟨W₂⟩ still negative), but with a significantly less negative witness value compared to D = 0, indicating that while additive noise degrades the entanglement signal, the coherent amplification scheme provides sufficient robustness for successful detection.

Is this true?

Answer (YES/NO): NO